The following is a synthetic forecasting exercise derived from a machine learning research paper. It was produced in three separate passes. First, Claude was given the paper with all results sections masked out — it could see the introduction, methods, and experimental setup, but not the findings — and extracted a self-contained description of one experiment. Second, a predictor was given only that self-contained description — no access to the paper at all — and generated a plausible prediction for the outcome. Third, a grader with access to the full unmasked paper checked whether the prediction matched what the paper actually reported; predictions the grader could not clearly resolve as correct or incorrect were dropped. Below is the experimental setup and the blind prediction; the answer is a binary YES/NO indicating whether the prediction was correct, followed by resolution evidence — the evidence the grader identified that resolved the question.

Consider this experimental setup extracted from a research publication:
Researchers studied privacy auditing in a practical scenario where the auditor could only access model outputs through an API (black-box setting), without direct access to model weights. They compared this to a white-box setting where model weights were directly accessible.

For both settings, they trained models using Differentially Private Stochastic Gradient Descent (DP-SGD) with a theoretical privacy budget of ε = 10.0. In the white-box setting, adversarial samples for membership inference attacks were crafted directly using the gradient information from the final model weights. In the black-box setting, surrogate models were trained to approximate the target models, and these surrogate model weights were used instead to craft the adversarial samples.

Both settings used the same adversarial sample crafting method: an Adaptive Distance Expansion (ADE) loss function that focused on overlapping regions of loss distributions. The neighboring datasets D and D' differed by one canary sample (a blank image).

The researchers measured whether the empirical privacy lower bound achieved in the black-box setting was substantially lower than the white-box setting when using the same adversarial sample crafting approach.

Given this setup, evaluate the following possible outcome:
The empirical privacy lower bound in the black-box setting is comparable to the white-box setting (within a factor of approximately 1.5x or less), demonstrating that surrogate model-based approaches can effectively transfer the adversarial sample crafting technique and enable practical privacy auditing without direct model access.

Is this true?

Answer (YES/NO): YES